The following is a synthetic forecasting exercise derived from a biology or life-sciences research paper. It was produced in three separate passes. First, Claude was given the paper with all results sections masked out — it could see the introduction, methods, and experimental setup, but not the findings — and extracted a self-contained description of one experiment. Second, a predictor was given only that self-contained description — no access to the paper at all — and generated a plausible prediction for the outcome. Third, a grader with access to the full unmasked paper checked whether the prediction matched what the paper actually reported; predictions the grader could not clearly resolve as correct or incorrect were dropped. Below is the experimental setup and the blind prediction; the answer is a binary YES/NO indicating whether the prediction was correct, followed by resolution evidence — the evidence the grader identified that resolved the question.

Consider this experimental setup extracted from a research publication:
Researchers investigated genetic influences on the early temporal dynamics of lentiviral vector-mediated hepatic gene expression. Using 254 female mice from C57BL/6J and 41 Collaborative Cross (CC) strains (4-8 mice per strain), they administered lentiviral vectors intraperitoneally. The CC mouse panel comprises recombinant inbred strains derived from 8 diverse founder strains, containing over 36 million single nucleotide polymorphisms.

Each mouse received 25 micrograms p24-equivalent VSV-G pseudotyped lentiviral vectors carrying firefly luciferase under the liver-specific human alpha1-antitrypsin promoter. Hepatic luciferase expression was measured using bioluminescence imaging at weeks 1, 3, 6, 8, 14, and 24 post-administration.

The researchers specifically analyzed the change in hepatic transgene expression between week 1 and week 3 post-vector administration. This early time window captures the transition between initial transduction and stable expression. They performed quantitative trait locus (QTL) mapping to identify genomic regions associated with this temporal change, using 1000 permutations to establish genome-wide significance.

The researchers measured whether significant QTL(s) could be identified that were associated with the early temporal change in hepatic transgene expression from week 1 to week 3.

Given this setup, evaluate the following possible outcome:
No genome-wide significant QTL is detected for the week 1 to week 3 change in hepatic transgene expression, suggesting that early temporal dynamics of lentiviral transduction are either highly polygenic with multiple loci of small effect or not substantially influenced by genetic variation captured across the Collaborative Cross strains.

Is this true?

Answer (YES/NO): NO